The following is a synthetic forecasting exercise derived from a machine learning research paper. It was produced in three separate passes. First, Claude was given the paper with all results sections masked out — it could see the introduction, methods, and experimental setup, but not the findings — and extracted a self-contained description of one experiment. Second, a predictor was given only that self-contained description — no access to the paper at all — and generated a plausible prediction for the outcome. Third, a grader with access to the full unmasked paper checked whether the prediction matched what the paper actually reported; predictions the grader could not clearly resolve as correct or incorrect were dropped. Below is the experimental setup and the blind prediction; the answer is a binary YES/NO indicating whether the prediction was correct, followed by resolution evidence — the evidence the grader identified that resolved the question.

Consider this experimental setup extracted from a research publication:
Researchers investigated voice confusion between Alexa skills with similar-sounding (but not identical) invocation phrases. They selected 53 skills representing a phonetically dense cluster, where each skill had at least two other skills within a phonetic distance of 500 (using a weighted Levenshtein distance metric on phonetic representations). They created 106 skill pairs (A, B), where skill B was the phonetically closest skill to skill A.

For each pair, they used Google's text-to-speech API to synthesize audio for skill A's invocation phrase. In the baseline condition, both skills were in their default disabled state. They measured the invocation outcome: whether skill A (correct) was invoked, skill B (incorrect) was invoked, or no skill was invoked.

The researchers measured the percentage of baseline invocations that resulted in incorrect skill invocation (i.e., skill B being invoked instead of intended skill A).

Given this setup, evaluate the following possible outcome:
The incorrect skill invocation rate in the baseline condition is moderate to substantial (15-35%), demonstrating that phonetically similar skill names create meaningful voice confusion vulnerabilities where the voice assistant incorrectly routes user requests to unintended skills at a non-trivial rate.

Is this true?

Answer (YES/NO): YES